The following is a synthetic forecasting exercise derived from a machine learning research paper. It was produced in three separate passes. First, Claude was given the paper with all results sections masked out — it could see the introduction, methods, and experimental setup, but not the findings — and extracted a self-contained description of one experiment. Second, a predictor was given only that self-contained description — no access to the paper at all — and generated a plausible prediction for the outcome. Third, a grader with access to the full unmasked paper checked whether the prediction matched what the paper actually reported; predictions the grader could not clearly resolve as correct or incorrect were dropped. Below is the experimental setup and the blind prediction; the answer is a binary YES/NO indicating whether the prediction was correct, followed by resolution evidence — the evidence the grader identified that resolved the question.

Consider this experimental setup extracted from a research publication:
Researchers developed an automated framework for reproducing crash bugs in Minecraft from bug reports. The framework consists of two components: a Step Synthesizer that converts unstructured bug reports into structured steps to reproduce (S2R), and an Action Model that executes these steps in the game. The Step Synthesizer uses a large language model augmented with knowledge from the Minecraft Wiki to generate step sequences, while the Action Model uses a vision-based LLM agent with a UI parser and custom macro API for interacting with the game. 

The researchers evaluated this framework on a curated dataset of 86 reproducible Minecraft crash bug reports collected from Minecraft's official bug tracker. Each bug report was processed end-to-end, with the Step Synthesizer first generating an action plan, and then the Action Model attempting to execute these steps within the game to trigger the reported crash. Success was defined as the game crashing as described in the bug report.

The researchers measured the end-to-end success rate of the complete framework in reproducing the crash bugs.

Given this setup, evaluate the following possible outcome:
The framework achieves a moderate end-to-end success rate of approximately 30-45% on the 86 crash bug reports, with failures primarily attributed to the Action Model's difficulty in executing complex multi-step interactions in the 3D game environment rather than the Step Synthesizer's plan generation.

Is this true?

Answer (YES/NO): YES